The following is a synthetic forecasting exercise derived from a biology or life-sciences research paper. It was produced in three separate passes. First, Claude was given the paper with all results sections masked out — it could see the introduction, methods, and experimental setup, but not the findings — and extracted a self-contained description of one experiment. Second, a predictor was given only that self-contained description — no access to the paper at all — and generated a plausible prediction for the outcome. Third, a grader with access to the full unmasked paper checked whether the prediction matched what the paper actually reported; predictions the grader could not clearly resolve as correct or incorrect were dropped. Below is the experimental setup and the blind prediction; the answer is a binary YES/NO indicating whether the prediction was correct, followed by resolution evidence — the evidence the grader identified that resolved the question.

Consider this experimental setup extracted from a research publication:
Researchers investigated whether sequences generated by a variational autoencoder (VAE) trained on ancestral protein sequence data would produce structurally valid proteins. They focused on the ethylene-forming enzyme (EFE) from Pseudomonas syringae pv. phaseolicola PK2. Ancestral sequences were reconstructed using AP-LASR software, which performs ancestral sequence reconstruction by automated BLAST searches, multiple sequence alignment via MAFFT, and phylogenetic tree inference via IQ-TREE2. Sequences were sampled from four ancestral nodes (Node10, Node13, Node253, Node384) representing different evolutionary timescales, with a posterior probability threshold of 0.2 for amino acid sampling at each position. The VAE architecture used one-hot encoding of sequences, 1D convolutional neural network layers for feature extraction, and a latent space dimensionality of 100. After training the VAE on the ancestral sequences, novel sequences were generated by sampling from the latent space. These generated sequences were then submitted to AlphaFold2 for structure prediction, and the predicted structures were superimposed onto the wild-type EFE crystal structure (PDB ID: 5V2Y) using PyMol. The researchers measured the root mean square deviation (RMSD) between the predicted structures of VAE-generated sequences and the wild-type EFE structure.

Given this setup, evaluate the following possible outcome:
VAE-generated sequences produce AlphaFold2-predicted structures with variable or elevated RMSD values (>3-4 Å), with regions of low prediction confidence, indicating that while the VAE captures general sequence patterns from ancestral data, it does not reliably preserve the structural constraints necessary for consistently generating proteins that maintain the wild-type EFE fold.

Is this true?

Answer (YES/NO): NO